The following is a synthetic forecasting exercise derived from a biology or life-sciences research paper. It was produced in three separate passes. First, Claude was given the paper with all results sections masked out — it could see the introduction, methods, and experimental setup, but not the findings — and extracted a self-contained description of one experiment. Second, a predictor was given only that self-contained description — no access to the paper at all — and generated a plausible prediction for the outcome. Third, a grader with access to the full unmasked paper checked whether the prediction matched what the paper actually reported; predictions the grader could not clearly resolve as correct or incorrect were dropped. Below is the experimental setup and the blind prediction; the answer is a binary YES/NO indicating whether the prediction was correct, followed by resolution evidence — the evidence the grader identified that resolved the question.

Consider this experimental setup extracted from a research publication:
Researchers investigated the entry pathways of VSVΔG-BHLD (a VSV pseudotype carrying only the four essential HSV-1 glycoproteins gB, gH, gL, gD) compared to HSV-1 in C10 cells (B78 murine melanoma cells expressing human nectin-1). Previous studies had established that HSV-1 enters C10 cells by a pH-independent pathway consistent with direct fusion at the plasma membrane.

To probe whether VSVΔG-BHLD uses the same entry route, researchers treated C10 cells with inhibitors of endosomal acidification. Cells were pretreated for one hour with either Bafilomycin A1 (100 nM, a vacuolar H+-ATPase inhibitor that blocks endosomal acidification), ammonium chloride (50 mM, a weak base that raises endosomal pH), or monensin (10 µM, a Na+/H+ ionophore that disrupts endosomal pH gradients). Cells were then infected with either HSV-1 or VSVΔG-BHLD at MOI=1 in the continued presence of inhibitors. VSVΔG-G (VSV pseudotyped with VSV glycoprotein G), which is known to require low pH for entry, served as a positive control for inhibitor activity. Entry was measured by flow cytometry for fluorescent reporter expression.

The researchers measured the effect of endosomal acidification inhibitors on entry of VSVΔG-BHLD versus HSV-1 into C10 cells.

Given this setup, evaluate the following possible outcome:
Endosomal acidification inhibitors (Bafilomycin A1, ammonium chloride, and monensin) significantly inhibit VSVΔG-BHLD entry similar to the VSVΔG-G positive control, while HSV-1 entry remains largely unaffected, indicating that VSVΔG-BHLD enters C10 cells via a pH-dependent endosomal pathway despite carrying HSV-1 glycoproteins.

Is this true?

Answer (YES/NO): NO